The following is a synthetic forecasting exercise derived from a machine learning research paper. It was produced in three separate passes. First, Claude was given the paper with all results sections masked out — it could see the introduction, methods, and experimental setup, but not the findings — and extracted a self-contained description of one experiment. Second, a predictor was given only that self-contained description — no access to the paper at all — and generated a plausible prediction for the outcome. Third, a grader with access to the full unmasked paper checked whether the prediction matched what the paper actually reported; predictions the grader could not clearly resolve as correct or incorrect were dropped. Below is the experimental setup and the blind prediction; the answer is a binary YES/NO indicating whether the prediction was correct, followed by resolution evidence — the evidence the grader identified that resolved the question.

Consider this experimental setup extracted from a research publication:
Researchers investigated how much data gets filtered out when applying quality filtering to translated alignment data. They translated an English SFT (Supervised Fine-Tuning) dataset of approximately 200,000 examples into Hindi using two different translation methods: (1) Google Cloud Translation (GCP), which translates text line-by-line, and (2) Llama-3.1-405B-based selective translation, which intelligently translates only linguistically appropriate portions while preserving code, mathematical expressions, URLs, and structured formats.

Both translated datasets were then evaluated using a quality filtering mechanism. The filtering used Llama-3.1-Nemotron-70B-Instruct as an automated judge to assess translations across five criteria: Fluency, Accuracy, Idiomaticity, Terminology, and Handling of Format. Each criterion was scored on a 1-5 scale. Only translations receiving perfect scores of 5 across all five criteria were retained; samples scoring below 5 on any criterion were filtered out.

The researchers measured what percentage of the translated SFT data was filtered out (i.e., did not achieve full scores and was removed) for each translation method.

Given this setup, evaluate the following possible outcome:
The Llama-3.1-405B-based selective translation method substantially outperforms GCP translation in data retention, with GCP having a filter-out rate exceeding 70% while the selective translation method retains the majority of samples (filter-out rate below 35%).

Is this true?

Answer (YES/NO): NO